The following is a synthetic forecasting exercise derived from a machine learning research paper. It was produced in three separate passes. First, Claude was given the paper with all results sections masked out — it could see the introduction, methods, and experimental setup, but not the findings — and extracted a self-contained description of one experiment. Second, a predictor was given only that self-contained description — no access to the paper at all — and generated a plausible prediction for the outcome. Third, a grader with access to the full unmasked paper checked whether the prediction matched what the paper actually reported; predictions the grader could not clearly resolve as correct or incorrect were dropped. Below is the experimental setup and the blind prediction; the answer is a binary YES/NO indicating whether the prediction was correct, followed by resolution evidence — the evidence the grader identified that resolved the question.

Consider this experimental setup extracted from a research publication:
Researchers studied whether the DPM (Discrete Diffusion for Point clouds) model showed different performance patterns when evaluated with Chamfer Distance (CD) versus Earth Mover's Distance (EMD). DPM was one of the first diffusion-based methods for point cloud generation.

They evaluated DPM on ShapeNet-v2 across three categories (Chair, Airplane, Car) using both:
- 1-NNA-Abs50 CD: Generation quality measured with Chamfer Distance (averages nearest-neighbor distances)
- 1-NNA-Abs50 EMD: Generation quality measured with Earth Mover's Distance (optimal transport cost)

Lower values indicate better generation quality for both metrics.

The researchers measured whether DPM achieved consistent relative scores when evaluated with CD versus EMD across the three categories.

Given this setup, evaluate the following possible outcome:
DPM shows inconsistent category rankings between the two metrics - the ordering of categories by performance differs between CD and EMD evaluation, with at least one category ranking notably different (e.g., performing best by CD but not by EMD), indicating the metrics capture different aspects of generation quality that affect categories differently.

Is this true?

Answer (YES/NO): NO